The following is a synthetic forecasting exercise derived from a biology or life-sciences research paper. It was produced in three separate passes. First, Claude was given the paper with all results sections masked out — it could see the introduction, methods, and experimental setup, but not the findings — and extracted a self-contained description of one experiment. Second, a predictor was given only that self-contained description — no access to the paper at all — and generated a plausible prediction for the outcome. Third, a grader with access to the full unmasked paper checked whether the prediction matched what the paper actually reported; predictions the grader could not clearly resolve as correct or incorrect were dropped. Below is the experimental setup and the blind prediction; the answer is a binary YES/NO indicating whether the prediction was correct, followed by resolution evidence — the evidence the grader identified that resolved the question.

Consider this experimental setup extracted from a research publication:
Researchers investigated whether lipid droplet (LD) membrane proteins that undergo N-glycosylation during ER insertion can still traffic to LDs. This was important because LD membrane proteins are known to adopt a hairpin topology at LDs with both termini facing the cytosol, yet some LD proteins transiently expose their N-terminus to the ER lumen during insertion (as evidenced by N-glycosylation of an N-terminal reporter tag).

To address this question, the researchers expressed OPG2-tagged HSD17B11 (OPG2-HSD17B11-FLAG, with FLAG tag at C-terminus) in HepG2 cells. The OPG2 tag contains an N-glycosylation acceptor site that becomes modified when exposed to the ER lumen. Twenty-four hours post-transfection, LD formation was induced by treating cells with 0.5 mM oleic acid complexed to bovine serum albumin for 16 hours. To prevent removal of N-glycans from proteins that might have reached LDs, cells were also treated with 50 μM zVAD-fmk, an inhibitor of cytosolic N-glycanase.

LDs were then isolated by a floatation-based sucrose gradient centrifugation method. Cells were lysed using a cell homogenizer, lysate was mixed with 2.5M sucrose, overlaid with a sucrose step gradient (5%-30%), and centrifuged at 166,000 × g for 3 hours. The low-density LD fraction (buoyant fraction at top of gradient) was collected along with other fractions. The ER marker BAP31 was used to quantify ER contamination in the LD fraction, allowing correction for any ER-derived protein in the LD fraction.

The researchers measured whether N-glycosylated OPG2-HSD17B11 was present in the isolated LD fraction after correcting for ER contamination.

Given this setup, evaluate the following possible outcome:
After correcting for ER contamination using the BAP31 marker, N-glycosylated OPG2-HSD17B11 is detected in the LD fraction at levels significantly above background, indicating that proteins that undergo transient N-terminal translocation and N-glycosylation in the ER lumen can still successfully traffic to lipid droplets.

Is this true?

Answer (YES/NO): YES